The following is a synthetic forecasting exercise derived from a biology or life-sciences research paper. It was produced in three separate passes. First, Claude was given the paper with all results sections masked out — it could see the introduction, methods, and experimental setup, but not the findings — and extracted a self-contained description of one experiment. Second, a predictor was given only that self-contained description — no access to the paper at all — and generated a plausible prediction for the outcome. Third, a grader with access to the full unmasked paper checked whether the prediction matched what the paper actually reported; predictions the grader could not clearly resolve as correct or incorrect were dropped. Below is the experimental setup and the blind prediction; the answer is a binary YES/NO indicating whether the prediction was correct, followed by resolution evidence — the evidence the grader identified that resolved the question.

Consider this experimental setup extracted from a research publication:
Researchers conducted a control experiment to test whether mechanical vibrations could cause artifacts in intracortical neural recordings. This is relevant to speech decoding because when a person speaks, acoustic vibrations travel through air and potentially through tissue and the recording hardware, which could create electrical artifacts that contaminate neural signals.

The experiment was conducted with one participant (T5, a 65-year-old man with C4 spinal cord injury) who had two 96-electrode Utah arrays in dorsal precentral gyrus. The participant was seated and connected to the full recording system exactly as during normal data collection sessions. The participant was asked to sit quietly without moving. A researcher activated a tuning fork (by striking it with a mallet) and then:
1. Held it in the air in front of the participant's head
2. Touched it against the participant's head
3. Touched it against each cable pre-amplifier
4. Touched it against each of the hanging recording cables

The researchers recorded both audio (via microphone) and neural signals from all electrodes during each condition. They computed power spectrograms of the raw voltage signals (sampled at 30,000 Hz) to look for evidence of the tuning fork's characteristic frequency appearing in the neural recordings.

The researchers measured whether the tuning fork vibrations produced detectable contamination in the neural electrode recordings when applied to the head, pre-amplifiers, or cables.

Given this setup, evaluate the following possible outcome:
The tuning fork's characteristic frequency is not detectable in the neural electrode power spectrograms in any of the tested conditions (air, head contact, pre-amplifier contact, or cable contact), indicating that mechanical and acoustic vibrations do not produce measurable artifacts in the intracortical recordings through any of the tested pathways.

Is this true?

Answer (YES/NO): NO